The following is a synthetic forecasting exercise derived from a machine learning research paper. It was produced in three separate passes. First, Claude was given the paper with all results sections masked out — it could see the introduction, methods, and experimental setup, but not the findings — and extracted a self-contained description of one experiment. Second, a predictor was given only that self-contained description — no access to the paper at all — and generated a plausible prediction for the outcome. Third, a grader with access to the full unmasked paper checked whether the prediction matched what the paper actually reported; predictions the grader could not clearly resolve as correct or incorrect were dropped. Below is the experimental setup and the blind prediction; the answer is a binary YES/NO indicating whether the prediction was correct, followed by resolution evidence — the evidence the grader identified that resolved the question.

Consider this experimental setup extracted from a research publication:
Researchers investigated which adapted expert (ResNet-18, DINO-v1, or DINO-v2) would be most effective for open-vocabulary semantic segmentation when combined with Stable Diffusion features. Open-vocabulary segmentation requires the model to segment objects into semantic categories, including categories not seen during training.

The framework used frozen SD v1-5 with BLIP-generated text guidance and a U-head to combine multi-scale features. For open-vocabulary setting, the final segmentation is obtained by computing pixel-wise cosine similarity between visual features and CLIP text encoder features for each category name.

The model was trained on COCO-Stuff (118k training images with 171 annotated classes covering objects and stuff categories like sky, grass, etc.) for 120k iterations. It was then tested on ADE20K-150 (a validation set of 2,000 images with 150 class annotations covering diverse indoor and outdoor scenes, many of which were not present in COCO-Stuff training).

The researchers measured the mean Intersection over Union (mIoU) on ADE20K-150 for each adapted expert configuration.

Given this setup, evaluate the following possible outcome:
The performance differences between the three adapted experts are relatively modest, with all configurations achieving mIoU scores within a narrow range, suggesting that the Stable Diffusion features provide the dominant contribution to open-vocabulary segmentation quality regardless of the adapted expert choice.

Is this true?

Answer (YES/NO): NO